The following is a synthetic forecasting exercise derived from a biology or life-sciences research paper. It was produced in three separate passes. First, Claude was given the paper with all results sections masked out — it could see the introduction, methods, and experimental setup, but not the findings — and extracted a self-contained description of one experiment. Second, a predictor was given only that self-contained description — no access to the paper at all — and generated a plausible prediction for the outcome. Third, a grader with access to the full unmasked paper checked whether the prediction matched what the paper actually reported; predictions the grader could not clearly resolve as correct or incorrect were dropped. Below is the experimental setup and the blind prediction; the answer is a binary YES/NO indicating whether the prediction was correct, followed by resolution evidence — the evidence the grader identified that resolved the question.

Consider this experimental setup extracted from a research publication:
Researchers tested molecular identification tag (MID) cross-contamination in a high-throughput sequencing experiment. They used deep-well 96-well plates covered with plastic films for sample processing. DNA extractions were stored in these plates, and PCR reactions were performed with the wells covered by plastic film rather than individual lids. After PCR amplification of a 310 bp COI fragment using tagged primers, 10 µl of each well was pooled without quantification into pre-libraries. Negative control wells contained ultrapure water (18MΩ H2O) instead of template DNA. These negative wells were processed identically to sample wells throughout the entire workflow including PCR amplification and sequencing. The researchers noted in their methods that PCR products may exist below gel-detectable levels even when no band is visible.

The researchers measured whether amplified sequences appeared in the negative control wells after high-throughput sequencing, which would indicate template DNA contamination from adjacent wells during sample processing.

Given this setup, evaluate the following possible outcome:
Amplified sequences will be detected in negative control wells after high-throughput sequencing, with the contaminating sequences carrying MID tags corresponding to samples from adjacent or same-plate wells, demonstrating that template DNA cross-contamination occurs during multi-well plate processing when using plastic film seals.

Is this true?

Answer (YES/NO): NO